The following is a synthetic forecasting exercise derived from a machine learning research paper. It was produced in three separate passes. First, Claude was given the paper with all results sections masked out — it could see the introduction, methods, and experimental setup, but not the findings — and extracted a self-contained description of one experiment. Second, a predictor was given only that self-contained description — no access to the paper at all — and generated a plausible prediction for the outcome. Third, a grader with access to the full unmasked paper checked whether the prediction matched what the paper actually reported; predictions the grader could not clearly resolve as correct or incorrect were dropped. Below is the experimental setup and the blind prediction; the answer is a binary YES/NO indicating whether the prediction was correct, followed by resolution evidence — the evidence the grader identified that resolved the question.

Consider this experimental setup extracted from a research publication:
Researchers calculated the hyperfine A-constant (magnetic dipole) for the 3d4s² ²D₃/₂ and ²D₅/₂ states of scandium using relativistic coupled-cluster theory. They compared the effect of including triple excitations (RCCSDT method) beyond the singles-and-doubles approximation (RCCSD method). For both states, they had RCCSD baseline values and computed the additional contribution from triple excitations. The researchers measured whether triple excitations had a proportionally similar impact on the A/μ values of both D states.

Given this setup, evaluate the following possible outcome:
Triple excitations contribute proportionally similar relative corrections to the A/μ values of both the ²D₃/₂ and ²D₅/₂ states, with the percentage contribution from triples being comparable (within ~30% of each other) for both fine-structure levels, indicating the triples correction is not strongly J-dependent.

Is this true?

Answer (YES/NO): NO